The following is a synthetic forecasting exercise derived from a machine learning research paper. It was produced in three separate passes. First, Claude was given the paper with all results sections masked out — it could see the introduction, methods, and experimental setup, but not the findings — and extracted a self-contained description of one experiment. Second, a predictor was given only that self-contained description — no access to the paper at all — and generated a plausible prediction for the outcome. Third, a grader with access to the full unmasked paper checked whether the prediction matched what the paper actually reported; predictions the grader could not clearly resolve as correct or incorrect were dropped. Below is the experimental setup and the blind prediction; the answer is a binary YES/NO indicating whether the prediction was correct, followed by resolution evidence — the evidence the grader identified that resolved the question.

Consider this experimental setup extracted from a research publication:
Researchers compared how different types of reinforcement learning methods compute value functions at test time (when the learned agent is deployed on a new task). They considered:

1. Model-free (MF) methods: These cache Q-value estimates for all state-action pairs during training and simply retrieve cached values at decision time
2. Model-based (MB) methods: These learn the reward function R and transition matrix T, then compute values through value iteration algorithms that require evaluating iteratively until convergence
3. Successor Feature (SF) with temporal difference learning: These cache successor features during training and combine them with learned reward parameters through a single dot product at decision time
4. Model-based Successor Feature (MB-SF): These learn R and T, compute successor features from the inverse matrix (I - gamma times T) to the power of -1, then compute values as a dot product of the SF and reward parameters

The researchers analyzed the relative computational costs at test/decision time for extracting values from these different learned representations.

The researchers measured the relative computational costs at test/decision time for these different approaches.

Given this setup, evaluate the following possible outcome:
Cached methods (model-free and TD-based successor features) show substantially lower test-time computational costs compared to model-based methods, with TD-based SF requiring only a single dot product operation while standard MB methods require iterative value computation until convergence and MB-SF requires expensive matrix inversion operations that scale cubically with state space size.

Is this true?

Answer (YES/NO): YES